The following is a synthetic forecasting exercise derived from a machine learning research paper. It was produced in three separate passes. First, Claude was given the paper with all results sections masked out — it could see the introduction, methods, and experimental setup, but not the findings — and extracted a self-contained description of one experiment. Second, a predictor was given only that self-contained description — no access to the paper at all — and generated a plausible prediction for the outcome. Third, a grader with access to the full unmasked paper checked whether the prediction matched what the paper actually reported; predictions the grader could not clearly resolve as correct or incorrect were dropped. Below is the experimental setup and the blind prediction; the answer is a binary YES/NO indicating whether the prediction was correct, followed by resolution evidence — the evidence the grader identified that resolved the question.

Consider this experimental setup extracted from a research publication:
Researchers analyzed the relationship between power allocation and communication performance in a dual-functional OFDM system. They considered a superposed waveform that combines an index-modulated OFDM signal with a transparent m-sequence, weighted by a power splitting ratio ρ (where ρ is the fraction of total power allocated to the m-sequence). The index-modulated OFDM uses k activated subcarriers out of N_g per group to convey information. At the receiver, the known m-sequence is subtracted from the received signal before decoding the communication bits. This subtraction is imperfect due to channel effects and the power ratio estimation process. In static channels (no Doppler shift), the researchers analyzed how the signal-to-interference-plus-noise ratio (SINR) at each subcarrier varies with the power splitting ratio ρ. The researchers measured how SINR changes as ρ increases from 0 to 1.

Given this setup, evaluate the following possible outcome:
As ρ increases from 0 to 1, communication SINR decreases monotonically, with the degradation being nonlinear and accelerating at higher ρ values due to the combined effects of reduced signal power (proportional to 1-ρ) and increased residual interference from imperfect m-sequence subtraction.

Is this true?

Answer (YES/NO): NO